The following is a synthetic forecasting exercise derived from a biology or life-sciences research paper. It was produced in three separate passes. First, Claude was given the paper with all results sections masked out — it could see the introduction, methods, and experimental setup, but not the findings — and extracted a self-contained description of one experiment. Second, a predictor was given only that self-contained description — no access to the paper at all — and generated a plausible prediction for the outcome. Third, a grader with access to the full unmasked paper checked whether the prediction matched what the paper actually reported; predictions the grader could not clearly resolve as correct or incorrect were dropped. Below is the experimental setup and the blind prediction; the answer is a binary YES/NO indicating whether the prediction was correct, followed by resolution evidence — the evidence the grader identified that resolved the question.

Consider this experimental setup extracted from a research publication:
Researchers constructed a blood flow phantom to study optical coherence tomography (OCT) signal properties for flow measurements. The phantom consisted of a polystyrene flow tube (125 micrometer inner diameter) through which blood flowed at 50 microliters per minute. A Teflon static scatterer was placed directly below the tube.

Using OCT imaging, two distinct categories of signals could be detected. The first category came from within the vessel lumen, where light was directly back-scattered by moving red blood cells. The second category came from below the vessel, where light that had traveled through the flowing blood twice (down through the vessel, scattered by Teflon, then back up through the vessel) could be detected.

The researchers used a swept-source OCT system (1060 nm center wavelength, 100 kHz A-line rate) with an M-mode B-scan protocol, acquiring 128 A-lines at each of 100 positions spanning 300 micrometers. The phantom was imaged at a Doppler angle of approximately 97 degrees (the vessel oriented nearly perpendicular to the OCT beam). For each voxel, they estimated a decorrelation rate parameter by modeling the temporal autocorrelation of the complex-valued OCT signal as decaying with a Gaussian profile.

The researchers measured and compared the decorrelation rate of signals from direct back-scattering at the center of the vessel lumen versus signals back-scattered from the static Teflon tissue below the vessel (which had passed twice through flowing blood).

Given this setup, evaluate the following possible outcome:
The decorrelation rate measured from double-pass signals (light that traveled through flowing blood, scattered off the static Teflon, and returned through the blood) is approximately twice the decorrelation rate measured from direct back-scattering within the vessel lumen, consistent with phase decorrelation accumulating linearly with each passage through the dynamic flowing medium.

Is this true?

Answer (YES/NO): YES